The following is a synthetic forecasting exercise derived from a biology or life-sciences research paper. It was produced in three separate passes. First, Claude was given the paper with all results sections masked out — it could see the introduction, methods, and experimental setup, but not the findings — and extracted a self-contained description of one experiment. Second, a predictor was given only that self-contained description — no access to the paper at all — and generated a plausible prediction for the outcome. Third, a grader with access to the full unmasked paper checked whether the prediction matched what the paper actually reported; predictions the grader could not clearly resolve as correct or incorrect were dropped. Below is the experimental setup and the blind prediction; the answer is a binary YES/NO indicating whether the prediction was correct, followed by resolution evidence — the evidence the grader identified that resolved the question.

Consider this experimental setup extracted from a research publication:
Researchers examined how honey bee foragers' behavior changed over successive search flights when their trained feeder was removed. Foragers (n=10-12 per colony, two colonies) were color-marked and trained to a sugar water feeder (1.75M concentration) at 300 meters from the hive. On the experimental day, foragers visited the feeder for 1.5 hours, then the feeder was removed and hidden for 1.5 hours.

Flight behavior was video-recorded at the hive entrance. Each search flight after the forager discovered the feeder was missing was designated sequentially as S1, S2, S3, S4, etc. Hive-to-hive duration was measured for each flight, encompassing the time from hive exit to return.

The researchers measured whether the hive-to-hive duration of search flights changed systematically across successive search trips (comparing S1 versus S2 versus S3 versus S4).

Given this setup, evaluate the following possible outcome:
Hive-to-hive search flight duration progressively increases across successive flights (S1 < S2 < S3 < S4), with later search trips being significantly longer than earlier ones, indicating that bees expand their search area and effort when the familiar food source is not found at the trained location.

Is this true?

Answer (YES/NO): NO